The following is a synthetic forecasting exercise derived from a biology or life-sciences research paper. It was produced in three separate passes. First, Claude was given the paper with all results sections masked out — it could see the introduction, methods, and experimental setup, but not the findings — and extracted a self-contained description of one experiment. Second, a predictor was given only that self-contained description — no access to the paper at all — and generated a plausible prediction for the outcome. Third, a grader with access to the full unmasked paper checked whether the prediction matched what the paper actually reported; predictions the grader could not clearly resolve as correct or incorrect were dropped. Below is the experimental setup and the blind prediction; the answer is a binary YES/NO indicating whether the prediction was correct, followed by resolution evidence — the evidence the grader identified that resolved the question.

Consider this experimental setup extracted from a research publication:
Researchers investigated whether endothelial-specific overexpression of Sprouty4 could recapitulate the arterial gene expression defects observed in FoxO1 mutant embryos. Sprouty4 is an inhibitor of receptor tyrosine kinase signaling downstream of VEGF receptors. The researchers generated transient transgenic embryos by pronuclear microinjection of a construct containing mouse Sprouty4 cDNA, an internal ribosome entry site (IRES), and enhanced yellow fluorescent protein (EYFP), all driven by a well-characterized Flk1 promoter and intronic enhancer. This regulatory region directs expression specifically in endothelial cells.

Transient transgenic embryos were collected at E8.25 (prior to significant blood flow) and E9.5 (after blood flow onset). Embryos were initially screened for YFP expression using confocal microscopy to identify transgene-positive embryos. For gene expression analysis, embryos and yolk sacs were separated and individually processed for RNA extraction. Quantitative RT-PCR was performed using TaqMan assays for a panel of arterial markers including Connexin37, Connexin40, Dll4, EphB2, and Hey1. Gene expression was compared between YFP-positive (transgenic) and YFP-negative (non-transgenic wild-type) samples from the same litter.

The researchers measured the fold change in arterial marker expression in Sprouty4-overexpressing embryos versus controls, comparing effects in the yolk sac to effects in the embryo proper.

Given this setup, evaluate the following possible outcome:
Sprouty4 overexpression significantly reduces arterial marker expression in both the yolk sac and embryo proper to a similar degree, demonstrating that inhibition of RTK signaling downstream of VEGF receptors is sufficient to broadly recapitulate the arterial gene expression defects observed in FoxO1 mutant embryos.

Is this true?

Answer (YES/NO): NO